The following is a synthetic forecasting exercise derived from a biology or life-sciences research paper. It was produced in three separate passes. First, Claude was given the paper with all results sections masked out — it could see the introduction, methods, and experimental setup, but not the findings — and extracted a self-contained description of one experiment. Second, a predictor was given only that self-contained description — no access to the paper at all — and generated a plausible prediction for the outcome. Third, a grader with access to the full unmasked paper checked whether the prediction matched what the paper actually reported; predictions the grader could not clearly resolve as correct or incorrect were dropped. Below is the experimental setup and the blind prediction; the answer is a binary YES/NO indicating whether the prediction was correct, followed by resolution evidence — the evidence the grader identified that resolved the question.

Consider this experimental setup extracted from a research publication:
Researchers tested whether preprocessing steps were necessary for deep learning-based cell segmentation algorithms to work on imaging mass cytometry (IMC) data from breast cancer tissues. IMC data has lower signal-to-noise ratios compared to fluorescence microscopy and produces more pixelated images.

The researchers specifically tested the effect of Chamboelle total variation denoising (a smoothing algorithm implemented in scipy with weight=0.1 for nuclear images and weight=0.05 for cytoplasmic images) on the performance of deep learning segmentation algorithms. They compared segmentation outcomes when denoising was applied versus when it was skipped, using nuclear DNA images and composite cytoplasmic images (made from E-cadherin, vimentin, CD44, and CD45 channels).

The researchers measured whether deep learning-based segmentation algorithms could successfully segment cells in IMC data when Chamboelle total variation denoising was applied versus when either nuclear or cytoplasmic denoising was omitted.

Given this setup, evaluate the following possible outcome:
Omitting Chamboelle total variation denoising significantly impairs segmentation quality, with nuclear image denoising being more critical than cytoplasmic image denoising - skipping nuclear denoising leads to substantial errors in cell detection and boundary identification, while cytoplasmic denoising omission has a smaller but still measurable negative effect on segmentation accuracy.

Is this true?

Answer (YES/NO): NO